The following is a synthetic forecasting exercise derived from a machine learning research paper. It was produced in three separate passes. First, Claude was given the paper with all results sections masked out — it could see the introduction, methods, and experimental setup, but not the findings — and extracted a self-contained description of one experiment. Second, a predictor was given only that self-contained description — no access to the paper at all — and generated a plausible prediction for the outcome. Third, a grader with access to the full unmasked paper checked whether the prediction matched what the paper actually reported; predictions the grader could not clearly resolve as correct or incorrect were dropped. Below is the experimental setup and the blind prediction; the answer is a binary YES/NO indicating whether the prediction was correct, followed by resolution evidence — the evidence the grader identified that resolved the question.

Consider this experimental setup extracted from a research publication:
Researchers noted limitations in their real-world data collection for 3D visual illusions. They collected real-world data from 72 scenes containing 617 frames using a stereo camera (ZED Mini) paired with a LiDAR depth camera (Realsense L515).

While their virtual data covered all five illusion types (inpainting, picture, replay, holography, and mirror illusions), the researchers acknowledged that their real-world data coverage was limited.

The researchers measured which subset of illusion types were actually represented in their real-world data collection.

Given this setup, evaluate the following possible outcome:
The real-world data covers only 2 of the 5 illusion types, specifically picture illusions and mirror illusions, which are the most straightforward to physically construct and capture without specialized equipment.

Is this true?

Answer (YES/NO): NO